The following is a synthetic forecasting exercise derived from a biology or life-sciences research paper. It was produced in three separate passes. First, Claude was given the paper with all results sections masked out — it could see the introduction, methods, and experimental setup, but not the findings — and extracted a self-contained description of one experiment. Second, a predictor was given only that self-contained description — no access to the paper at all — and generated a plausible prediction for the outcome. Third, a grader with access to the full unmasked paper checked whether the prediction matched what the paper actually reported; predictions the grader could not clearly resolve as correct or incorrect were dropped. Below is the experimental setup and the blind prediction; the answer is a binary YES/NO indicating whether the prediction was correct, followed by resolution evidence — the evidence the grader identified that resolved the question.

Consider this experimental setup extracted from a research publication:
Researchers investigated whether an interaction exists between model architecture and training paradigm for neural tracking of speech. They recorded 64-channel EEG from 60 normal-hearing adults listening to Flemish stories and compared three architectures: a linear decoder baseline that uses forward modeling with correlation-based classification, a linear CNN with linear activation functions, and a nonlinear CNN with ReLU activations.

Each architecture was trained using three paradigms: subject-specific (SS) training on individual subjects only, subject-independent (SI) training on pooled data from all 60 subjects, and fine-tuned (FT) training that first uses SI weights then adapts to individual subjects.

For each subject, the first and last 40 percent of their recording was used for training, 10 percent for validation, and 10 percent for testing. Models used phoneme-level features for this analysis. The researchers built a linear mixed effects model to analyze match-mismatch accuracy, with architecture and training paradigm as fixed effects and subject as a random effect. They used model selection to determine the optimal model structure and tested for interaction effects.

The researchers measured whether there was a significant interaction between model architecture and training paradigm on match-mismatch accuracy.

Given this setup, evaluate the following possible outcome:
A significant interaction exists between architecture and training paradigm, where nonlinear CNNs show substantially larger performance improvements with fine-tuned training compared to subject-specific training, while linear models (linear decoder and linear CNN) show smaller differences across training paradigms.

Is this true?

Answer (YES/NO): YES